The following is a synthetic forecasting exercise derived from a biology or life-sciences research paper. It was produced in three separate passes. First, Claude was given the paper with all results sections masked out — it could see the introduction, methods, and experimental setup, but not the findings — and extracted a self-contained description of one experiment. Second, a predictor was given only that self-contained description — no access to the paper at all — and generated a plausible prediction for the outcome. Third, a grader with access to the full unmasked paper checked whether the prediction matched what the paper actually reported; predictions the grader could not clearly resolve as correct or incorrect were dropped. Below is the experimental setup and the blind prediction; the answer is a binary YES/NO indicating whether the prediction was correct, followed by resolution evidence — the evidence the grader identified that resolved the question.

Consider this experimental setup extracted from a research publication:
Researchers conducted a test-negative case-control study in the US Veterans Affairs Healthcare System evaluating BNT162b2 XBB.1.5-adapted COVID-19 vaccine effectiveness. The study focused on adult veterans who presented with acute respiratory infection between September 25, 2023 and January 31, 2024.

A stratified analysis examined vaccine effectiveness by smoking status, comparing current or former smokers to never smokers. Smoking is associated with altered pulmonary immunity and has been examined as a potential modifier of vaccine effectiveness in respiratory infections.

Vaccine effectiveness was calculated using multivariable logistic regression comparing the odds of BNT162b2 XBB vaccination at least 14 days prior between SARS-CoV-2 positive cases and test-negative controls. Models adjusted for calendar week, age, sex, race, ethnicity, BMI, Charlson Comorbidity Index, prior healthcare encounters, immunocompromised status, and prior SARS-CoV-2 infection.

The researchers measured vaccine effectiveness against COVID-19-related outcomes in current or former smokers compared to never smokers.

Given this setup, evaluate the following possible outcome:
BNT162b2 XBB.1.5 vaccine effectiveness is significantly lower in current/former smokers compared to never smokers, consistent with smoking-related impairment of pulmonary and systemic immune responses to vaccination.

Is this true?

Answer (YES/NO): NO